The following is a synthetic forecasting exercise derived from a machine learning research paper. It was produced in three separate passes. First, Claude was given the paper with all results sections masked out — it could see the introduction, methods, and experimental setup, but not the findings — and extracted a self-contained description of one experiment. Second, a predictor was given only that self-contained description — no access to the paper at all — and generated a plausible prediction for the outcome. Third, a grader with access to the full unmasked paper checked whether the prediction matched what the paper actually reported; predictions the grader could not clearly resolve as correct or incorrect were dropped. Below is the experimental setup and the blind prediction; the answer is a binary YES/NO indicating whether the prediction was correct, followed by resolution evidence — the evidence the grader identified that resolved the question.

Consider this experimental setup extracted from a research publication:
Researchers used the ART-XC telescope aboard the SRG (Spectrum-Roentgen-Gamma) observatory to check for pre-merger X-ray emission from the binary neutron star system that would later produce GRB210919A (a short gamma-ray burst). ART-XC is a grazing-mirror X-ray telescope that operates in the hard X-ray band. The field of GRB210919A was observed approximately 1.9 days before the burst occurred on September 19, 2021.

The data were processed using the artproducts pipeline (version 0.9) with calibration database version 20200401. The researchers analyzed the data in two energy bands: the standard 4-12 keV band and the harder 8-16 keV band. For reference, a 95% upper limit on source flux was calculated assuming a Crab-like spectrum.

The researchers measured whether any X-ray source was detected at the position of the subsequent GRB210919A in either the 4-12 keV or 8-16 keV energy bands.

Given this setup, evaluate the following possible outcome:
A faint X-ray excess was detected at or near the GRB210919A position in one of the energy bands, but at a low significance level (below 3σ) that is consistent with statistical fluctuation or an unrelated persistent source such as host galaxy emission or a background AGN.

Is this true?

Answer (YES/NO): NO